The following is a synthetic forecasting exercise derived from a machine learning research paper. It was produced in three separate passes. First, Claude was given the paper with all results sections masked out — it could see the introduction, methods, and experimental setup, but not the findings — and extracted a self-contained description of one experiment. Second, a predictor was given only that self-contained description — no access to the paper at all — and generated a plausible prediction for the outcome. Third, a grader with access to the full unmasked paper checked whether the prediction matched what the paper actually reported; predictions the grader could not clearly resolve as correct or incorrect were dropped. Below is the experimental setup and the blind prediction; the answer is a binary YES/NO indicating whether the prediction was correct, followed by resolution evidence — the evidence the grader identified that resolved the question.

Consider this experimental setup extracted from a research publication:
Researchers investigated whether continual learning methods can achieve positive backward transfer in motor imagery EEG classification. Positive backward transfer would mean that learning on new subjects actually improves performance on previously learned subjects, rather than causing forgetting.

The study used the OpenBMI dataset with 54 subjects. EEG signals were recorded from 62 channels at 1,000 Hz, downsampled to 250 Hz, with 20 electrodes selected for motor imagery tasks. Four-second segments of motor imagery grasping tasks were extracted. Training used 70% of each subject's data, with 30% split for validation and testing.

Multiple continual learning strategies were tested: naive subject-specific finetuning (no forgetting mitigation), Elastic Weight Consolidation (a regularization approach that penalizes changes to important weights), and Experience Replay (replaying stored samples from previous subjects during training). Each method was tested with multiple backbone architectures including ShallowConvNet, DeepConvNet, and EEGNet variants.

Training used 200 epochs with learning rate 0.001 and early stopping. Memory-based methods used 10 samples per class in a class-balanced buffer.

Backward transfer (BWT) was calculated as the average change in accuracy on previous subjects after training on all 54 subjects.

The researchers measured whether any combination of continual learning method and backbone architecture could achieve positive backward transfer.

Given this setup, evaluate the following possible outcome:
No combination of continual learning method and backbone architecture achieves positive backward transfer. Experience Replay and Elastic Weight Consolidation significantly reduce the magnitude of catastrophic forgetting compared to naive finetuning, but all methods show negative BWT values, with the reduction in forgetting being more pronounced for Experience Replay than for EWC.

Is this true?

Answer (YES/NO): NO